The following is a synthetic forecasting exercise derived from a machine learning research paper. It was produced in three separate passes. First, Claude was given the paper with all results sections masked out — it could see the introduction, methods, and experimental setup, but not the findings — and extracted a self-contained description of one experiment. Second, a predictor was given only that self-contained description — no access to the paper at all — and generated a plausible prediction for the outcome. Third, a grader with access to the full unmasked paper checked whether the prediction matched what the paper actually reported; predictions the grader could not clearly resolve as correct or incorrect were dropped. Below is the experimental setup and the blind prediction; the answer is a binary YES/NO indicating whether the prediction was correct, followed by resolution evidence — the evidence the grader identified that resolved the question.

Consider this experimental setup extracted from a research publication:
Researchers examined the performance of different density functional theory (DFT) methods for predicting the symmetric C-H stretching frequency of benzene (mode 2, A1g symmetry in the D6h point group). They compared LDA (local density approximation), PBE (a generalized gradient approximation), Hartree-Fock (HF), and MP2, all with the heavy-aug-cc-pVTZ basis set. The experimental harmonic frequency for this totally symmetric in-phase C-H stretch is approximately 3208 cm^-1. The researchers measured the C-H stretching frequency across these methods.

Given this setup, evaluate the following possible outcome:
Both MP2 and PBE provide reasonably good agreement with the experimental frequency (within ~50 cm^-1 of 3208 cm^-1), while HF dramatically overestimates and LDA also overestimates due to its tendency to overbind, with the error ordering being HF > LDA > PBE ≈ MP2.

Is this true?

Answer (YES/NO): NO